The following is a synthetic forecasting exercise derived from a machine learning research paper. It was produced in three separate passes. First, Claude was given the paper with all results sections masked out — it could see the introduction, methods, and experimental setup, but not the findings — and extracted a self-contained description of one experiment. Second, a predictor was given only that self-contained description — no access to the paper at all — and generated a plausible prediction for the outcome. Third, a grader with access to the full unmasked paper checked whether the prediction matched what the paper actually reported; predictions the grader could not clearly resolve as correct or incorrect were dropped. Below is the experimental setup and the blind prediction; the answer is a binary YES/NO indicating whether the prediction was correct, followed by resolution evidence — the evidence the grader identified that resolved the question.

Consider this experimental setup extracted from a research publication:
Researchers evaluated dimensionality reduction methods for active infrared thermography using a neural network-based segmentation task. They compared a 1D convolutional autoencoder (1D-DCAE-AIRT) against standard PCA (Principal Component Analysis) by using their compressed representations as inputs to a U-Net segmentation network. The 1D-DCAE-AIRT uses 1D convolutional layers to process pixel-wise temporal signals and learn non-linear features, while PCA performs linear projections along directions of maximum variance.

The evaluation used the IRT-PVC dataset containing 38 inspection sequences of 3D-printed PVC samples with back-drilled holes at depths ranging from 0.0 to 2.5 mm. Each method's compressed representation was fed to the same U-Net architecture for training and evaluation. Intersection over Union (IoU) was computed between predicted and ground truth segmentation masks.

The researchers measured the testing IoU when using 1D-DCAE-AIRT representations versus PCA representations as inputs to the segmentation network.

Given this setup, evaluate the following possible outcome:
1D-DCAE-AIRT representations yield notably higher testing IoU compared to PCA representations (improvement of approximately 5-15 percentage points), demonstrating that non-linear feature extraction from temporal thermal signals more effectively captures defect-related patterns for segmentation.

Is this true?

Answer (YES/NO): NO